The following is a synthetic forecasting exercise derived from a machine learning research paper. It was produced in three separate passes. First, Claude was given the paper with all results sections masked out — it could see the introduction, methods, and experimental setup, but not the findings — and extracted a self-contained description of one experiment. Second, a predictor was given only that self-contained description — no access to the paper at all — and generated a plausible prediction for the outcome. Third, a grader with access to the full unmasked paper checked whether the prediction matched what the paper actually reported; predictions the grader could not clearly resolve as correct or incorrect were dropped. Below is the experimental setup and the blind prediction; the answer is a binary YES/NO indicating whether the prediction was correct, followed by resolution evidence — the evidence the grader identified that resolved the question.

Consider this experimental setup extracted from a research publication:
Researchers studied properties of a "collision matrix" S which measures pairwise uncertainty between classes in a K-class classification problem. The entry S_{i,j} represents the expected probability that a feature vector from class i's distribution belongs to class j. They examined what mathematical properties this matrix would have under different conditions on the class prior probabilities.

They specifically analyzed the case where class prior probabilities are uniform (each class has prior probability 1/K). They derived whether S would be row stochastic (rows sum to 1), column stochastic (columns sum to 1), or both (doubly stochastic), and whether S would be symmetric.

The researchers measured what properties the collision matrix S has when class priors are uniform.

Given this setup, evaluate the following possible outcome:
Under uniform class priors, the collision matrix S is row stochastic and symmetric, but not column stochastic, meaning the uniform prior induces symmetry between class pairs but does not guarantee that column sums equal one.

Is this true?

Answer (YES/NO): NO